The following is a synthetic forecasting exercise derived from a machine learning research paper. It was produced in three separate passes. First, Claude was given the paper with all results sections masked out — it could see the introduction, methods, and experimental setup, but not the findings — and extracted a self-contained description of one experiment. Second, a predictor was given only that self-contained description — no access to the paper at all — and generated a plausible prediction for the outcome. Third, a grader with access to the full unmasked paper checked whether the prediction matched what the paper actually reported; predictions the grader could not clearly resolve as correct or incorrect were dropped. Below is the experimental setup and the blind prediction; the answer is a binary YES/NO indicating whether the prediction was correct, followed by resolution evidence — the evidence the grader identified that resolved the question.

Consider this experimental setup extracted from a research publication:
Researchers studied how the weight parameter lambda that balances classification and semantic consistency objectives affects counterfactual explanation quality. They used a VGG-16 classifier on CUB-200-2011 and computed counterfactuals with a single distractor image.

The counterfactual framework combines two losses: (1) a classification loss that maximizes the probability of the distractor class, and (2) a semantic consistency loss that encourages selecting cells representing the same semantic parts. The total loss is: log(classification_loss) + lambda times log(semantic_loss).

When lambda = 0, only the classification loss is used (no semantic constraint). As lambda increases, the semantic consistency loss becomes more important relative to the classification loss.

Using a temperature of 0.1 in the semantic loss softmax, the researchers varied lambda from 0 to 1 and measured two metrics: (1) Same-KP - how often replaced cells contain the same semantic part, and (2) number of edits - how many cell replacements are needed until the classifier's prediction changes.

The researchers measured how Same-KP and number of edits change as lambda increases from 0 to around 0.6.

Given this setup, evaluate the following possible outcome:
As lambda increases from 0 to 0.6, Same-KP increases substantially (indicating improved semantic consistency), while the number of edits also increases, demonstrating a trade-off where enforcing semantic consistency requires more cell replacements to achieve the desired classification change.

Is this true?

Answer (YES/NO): YES